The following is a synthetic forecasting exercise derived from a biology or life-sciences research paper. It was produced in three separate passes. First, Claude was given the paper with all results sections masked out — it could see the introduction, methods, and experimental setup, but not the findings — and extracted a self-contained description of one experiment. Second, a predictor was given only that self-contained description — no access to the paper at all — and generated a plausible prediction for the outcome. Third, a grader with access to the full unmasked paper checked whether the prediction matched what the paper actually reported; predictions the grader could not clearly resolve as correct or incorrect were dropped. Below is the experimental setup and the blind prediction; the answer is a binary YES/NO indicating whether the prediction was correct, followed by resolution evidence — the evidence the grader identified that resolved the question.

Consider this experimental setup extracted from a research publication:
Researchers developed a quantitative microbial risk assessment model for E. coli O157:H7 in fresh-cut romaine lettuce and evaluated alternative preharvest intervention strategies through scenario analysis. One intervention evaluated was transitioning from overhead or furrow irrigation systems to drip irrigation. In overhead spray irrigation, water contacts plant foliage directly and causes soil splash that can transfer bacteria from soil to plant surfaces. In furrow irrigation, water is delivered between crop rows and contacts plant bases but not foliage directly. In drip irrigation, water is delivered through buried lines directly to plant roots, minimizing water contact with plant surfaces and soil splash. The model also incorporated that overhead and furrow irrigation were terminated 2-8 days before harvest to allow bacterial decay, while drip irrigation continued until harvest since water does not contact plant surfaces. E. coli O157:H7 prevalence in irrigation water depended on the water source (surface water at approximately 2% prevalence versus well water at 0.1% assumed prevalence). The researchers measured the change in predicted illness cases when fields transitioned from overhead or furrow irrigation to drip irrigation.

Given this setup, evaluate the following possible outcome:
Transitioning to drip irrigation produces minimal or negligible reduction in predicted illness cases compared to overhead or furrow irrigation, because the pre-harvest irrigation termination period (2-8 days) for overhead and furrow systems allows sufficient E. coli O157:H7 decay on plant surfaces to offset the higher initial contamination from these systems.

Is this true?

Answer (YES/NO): NO